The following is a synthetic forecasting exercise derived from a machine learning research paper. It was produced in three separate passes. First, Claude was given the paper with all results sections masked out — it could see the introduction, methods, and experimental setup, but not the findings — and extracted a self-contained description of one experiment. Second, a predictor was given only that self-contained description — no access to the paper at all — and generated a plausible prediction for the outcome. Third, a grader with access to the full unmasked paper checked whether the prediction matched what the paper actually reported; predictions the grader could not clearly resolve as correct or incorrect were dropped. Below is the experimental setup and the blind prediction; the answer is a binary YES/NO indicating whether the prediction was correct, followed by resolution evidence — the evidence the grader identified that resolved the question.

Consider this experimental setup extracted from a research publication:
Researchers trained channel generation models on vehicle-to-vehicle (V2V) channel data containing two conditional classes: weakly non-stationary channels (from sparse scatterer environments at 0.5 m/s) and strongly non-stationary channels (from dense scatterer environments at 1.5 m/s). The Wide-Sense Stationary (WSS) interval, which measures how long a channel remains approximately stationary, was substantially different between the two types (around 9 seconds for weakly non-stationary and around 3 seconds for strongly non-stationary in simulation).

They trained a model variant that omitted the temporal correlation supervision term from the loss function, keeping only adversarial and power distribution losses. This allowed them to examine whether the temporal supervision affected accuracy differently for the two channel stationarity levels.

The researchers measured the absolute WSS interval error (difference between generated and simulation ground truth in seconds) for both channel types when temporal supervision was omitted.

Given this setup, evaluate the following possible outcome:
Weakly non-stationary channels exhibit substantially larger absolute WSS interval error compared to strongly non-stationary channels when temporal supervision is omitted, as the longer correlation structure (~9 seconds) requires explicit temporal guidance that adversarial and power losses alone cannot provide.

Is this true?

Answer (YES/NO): YES